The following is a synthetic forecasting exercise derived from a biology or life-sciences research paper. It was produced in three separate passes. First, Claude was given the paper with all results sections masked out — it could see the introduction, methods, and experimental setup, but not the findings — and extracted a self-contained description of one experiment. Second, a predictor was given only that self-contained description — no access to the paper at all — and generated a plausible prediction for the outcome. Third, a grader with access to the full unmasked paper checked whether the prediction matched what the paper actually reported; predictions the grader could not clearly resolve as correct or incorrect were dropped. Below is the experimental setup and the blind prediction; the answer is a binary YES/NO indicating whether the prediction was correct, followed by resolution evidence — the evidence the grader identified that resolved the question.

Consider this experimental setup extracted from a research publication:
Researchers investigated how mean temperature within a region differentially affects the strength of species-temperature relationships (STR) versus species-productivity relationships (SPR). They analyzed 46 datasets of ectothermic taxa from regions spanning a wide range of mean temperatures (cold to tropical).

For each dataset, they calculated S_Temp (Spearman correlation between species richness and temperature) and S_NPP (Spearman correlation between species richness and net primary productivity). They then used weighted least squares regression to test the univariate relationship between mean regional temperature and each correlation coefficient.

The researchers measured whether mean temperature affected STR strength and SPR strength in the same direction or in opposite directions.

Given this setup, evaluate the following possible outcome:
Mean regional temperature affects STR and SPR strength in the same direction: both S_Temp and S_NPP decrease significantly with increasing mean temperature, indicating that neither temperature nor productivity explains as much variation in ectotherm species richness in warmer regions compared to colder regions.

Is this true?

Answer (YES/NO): NO